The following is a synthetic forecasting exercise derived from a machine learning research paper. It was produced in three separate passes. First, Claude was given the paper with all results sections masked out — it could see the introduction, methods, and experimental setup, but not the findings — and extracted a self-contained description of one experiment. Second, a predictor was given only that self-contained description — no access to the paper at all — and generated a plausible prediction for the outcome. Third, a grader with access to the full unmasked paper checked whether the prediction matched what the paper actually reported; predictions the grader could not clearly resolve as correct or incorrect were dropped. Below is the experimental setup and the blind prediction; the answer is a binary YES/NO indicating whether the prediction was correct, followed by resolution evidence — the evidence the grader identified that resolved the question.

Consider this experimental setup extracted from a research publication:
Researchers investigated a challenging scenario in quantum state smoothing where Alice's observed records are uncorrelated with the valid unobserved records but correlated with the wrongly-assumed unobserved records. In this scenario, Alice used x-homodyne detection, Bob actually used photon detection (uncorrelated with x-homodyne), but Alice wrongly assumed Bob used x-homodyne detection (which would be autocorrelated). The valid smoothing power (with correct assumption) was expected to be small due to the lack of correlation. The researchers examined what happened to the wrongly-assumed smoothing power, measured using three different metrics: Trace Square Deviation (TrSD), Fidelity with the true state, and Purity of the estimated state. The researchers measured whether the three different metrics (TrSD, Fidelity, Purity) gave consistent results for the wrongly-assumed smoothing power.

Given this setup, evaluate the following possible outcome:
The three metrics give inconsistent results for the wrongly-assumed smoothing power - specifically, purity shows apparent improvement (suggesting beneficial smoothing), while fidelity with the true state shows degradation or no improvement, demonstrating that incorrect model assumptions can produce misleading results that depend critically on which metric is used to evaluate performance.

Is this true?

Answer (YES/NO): NO